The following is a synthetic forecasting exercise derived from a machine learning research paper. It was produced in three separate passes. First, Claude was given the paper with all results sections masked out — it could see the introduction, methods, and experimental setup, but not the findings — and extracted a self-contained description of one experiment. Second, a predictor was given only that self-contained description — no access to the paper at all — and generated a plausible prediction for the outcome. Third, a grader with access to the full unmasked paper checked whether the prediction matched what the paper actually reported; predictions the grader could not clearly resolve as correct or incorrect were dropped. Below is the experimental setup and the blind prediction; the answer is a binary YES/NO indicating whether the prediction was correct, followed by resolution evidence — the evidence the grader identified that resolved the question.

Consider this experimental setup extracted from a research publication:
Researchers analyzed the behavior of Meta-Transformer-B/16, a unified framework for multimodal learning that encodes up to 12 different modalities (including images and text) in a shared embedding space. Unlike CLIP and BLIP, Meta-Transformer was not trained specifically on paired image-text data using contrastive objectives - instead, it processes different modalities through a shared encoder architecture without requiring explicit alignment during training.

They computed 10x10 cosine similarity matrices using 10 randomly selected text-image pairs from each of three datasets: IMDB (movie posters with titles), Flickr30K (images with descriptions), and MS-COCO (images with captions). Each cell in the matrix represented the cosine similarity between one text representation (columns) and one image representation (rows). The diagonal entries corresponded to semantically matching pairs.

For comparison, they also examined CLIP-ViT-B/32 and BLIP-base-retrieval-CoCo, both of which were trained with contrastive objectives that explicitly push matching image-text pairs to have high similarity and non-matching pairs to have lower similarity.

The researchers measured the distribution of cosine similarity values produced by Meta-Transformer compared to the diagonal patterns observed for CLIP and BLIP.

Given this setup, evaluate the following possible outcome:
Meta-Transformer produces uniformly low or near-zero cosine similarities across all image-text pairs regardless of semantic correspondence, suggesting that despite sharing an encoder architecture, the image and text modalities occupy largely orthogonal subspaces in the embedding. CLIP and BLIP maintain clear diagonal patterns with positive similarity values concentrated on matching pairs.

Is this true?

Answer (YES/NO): NO